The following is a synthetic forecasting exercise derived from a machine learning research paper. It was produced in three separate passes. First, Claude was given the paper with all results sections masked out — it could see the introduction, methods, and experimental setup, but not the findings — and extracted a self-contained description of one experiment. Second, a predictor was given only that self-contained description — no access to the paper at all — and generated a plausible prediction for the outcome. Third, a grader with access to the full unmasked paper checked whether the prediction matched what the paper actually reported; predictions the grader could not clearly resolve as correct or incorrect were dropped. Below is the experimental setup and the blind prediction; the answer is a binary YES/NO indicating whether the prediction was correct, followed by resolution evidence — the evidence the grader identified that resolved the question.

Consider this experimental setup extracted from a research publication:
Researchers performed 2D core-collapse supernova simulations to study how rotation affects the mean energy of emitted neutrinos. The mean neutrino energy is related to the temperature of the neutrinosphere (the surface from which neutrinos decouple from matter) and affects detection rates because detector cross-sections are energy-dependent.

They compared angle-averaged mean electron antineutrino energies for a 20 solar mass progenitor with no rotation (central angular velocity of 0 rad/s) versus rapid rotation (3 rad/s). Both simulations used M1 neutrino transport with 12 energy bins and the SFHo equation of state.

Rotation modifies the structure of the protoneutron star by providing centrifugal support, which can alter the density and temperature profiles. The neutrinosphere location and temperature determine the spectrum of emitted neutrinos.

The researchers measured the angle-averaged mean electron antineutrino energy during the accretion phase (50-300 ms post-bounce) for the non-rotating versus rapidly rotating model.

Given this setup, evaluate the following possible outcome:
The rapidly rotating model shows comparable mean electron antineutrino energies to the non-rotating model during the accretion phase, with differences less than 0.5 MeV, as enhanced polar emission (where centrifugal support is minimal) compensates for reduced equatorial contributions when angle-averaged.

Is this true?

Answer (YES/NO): NO